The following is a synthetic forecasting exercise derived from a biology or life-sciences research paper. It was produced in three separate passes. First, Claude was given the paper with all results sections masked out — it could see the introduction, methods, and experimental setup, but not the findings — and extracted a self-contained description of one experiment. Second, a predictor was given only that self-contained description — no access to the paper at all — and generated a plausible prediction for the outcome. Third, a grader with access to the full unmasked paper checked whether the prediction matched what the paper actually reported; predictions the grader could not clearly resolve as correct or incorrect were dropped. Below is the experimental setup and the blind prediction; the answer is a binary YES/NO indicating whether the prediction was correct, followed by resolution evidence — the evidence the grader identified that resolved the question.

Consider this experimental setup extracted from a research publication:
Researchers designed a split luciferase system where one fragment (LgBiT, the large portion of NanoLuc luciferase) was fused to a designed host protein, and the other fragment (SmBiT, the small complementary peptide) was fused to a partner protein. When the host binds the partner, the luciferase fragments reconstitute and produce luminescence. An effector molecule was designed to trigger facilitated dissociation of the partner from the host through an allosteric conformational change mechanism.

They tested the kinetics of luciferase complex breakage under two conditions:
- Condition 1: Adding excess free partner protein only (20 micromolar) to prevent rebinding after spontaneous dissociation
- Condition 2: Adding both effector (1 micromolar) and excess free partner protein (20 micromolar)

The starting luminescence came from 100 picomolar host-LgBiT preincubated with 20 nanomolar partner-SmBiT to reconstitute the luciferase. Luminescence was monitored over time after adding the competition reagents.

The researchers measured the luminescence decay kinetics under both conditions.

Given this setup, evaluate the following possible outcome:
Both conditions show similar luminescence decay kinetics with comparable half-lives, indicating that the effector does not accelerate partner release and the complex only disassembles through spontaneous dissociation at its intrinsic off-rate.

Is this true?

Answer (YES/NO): NO